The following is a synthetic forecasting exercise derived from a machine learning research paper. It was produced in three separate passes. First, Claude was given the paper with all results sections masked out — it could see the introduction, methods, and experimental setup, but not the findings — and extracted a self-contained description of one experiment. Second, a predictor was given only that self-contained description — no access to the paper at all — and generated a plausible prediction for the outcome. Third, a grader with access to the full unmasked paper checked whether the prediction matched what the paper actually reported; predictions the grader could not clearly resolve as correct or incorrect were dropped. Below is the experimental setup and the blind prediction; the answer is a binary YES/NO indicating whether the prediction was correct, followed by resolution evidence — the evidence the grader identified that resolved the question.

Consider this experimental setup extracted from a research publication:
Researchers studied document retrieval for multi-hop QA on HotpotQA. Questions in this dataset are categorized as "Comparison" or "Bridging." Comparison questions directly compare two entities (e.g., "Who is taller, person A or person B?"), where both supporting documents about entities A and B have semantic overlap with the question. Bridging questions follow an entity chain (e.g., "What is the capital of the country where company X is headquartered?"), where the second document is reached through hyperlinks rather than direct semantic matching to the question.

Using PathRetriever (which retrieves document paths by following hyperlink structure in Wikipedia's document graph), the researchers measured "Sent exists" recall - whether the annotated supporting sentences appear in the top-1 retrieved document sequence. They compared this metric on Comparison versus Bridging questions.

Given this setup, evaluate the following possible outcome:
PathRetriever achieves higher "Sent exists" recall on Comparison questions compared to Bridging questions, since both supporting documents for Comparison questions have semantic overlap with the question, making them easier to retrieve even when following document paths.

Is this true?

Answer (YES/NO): YES